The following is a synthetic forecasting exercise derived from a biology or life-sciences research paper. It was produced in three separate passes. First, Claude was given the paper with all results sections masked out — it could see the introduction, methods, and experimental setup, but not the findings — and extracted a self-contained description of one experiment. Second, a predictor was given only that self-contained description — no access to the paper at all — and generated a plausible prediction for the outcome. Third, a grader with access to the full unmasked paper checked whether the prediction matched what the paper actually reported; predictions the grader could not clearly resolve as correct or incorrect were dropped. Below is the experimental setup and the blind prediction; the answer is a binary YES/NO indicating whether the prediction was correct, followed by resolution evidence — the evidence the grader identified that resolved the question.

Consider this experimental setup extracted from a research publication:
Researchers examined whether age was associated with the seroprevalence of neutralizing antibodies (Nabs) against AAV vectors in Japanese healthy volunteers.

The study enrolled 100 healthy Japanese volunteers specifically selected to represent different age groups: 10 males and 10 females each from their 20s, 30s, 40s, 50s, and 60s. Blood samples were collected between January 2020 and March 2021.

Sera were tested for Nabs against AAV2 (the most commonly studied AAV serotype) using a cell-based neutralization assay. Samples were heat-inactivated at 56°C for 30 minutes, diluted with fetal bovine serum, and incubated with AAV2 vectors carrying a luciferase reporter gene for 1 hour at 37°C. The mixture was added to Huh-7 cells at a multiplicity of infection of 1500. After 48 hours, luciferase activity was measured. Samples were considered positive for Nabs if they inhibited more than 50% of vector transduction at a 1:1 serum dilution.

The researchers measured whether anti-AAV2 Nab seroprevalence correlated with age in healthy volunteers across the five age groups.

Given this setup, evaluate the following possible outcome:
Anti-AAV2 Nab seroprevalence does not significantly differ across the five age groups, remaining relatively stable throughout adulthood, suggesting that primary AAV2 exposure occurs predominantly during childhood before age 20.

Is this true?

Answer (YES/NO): NO